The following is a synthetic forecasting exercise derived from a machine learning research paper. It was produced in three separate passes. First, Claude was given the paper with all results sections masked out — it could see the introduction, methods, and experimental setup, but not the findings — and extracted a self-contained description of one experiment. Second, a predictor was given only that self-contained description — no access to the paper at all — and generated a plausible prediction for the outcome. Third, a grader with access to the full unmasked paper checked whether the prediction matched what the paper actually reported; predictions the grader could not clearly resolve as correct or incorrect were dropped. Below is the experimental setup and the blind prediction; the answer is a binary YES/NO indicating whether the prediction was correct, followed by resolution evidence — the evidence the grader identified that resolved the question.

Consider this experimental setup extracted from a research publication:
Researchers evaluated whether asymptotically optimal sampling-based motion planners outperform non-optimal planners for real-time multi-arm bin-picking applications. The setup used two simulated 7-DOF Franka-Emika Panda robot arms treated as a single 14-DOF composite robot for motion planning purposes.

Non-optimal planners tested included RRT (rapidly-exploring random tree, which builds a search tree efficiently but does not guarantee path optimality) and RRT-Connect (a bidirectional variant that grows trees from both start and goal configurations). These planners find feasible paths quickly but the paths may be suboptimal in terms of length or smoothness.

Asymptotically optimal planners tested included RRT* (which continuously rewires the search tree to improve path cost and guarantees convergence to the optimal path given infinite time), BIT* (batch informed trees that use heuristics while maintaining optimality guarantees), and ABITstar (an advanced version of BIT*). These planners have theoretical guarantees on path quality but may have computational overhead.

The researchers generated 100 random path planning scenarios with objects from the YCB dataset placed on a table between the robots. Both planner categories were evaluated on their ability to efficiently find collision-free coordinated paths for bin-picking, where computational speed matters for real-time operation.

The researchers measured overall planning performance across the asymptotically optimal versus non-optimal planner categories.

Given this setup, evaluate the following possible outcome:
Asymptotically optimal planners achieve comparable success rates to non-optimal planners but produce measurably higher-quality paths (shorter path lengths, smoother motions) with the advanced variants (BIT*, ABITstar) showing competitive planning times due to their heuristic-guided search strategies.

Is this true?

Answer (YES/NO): NO